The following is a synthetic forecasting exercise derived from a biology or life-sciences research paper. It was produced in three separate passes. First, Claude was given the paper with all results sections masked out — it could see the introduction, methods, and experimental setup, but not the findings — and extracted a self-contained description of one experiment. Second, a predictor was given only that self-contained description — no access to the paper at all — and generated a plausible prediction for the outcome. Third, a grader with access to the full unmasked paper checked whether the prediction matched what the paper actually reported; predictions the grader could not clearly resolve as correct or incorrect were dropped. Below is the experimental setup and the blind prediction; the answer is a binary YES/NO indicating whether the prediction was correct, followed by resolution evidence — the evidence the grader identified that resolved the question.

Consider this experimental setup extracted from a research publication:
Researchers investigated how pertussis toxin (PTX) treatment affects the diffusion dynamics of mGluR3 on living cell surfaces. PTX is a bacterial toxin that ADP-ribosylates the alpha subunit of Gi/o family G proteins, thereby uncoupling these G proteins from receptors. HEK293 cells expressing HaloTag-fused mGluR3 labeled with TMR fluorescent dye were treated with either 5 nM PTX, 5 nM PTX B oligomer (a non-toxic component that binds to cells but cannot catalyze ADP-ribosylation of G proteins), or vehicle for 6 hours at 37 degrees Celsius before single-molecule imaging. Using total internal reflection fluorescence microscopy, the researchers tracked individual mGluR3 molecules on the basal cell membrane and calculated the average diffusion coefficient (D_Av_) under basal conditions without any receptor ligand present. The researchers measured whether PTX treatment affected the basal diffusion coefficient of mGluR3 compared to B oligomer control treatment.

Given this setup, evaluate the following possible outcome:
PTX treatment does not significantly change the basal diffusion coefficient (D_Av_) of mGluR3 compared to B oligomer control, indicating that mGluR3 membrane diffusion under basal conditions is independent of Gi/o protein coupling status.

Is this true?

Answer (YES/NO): NO